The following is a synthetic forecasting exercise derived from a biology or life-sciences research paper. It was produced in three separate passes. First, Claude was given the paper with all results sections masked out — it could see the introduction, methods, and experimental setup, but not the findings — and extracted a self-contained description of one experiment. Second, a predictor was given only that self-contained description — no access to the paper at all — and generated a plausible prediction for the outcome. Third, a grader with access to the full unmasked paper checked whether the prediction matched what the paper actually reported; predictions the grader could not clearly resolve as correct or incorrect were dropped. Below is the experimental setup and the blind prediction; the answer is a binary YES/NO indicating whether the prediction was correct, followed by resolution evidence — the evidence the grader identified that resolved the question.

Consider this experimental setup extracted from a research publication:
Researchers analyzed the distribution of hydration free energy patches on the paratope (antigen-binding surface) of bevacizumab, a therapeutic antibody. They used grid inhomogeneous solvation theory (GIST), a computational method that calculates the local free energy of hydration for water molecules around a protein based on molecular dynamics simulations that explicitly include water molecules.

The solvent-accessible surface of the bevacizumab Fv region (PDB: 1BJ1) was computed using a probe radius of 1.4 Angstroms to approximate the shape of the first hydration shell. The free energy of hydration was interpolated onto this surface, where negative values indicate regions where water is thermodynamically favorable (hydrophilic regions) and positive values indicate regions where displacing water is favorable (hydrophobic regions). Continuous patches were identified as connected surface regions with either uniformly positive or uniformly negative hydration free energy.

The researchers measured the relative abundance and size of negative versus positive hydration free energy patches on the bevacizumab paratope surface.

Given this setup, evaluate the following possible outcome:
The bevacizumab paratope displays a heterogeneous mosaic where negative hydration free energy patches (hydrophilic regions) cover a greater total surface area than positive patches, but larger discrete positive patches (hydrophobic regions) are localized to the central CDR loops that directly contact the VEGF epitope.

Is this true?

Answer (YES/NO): NO